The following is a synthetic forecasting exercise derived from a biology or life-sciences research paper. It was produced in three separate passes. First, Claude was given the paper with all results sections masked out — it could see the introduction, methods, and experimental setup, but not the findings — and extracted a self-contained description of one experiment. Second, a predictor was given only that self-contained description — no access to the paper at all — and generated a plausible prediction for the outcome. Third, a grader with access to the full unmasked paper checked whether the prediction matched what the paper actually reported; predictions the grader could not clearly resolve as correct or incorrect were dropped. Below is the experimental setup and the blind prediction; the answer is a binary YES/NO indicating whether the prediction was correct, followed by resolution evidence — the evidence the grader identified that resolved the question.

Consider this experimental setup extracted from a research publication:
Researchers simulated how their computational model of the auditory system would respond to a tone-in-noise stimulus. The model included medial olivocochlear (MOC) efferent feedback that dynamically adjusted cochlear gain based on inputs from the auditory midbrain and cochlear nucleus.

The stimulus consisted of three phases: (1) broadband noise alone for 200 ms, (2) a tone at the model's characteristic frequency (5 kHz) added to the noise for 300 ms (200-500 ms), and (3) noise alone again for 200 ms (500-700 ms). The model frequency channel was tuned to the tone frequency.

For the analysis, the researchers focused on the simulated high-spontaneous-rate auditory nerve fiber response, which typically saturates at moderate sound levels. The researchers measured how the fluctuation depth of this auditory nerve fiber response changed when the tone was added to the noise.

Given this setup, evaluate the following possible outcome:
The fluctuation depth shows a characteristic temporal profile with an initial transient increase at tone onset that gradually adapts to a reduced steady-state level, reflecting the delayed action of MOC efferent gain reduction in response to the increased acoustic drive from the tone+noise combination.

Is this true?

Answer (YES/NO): NO